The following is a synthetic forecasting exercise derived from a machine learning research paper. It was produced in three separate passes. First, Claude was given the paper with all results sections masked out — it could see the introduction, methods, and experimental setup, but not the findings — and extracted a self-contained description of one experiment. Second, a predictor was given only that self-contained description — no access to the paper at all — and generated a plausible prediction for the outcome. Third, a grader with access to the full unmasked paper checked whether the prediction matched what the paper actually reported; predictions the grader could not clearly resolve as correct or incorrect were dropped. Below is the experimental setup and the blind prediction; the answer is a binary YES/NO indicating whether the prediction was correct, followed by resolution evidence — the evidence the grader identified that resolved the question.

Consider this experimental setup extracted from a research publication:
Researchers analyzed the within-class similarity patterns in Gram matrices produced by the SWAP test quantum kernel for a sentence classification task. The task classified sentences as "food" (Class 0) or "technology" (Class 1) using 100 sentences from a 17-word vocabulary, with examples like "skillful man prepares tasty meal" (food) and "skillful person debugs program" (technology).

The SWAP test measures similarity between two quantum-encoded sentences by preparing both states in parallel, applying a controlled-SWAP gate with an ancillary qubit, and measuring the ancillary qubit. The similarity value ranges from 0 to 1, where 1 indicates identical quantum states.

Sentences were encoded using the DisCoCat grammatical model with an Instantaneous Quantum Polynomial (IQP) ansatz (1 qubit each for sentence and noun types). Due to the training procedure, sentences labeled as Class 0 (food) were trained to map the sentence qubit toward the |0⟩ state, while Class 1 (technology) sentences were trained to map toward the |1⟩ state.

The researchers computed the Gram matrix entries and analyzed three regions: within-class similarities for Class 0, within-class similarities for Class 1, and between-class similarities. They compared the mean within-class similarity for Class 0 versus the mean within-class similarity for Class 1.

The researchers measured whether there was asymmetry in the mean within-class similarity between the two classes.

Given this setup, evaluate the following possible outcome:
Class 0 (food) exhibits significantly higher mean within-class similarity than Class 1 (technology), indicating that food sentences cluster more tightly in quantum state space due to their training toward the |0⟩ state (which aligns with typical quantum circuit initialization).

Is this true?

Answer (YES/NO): YES